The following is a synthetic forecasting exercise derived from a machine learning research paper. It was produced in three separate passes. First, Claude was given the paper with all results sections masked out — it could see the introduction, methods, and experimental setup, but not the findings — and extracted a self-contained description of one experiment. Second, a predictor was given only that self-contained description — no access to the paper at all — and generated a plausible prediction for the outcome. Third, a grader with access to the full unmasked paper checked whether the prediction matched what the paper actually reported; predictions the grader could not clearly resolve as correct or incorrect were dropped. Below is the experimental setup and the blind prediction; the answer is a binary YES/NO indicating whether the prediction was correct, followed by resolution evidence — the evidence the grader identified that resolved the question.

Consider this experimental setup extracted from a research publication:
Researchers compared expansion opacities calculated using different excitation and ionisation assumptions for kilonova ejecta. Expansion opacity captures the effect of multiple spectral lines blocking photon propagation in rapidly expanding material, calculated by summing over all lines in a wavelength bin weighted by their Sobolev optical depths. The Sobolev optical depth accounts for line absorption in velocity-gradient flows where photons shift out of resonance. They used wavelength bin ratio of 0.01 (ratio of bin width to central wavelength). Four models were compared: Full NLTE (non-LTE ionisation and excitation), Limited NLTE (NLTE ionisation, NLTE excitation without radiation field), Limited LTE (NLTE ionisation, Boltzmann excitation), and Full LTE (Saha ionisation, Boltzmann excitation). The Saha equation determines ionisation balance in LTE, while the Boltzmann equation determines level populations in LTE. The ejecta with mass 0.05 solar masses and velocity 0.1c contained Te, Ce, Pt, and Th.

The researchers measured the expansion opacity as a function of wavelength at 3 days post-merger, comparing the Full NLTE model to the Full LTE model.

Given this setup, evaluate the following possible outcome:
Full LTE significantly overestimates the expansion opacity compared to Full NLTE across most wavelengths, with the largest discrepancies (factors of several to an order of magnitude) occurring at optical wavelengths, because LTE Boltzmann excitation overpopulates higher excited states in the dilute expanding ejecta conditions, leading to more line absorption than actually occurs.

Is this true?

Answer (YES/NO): NO